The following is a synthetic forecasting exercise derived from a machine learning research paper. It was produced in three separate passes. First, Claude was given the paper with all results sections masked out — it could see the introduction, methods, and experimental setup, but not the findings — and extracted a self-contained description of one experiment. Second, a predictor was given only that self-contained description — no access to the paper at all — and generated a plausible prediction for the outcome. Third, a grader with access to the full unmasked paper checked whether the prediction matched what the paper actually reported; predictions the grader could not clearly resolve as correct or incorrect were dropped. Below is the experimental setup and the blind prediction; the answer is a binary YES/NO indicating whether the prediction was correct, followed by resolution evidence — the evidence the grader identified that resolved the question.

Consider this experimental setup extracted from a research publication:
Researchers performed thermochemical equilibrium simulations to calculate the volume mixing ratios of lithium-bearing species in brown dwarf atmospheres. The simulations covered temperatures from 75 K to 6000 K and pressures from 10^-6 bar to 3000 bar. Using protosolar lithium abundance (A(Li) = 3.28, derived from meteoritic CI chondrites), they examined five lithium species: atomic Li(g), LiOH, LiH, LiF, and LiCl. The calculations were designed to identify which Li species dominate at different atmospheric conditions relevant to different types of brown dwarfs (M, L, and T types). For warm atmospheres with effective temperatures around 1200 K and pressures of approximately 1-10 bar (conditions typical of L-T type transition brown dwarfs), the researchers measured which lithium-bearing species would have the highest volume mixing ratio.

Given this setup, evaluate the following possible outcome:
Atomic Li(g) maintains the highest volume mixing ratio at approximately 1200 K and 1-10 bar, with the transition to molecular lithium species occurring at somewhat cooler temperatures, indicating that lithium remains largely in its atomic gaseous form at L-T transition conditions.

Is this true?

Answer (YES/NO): NO